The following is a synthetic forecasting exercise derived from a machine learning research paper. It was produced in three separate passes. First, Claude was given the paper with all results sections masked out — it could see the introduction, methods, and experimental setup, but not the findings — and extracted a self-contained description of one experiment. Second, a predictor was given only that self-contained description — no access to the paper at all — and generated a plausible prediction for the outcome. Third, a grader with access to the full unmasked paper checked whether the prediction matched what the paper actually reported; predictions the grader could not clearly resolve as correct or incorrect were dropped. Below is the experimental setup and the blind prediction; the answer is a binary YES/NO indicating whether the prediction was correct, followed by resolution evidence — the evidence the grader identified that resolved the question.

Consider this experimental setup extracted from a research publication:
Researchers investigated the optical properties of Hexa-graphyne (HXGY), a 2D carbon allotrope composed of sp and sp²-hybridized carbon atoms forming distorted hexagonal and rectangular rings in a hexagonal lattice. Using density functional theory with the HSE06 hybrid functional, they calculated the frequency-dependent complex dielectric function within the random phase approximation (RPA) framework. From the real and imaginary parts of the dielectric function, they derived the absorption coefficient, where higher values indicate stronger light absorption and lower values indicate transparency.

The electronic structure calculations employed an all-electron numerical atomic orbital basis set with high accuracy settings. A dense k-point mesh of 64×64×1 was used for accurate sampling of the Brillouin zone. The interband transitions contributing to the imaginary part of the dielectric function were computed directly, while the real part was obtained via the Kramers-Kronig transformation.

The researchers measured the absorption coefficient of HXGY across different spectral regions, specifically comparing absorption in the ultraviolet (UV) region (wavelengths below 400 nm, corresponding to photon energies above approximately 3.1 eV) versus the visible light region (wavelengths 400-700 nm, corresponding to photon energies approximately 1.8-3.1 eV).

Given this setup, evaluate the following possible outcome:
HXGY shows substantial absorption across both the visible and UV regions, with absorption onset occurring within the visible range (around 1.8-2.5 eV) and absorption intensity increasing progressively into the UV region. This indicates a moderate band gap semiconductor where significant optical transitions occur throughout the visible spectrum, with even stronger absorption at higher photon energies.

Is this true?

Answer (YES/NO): NO